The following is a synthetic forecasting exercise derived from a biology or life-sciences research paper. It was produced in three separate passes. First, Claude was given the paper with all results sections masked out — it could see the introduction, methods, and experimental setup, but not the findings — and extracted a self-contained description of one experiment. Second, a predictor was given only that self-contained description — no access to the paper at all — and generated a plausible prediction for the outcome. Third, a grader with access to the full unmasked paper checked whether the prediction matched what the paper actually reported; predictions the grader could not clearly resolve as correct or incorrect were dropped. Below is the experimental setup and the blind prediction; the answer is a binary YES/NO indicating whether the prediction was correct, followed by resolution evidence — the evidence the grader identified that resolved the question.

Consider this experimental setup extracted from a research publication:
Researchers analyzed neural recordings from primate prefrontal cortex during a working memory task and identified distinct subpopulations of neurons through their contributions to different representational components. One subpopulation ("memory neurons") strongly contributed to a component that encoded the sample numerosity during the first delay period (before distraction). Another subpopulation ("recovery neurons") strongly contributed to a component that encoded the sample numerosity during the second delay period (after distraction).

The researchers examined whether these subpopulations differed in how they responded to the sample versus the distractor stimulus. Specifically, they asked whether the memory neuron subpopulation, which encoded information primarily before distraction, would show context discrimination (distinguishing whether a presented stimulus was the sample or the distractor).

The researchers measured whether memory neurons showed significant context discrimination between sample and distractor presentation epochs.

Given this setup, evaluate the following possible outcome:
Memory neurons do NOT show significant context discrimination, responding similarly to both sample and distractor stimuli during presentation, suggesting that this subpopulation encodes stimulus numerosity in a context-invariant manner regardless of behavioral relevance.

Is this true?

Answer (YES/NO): YES